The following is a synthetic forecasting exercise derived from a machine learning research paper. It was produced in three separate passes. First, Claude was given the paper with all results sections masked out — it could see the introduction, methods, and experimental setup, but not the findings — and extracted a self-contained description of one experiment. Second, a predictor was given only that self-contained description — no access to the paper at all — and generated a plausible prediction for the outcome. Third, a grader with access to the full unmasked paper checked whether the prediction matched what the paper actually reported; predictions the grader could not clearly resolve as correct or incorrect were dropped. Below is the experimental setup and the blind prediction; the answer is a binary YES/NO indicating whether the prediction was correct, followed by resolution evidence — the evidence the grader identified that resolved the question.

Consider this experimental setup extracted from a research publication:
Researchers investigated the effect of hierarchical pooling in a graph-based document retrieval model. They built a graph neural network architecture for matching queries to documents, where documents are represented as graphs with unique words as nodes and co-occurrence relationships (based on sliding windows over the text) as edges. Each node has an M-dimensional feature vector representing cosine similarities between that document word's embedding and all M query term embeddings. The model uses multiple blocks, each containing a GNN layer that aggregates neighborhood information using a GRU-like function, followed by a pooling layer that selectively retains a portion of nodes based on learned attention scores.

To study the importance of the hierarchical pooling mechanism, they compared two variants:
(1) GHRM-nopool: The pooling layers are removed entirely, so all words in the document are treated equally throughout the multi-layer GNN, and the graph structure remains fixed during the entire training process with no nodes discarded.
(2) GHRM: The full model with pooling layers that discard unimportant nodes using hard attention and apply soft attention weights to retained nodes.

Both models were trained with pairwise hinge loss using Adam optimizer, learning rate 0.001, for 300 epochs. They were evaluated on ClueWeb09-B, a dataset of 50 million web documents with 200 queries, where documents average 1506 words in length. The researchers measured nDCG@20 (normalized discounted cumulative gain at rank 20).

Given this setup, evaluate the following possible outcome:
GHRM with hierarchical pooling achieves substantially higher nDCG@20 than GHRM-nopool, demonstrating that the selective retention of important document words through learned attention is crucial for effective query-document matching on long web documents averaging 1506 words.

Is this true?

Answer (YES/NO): YES